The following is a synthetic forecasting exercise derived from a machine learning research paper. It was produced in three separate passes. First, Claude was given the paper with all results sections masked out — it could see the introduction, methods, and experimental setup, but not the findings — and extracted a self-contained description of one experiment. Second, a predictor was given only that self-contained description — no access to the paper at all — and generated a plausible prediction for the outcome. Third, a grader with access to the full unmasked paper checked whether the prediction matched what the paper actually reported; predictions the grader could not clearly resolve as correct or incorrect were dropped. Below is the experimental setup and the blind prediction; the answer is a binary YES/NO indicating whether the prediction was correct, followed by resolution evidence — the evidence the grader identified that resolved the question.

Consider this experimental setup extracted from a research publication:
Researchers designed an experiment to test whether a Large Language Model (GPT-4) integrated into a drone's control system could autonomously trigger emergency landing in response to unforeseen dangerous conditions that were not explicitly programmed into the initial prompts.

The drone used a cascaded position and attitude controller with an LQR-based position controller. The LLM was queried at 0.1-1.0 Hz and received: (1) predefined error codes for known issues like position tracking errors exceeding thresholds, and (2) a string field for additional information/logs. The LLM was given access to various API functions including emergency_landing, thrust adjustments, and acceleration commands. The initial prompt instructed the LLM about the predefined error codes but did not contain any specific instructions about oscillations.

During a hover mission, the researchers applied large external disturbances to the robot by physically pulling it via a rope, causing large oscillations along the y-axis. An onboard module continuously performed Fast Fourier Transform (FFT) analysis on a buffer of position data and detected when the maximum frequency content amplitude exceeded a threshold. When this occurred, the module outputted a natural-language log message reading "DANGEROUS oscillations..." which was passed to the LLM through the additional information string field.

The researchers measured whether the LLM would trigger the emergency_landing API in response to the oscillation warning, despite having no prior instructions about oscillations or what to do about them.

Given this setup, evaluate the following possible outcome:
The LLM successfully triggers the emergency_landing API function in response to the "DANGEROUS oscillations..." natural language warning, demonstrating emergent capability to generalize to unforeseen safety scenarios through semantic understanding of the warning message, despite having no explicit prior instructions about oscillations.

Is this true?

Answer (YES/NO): YES